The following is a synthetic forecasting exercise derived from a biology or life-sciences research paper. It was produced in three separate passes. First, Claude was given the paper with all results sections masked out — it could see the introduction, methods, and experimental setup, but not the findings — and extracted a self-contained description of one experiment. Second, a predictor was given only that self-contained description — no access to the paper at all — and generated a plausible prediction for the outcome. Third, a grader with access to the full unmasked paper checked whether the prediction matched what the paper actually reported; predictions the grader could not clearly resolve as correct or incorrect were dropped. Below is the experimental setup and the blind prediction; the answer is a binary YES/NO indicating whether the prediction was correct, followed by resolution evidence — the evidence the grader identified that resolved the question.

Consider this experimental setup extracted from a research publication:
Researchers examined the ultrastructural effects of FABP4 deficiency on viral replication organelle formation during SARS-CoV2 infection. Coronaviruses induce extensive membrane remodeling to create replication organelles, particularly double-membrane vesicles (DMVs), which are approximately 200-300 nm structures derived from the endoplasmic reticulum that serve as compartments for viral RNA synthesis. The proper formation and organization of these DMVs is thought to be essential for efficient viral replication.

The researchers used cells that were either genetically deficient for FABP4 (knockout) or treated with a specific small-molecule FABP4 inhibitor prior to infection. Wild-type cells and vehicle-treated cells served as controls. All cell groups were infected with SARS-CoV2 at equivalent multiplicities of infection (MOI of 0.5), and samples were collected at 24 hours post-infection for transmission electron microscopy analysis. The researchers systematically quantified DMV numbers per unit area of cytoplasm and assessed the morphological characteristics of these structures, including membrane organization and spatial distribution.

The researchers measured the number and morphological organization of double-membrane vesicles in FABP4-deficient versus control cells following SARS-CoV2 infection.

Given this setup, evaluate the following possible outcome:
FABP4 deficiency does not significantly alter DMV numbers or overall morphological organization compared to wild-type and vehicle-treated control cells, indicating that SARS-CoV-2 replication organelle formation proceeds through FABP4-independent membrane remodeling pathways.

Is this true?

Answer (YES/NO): NO